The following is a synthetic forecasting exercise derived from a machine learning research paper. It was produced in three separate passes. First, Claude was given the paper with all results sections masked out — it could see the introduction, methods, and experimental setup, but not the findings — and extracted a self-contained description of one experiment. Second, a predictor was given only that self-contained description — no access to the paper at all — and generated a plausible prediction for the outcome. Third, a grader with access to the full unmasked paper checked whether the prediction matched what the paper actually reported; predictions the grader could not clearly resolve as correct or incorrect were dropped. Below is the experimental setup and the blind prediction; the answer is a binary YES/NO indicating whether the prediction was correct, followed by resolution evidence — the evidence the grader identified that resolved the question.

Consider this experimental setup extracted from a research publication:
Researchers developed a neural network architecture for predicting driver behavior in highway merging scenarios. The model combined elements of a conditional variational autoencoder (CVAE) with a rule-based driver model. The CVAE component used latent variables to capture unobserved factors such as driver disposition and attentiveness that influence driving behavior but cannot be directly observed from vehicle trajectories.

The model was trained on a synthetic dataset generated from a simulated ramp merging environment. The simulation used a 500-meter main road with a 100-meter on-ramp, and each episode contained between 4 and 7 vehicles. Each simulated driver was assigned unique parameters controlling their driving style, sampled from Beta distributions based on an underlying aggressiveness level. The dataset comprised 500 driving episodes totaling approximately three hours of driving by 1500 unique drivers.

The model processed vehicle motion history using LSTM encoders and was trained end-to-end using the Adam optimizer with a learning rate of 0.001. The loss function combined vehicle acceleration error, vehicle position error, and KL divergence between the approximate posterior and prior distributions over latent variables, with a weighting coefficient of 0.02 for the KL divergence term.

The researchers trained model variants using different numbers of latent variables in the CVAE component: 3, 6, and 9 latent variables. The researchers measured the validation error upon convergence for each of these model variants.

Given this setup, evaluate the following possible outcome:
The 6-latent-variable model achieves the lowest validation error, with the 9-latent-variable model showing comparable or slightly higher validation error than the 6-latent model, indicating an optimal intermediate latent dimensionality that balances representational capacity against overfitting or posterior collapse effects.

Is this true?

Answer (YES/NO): NO